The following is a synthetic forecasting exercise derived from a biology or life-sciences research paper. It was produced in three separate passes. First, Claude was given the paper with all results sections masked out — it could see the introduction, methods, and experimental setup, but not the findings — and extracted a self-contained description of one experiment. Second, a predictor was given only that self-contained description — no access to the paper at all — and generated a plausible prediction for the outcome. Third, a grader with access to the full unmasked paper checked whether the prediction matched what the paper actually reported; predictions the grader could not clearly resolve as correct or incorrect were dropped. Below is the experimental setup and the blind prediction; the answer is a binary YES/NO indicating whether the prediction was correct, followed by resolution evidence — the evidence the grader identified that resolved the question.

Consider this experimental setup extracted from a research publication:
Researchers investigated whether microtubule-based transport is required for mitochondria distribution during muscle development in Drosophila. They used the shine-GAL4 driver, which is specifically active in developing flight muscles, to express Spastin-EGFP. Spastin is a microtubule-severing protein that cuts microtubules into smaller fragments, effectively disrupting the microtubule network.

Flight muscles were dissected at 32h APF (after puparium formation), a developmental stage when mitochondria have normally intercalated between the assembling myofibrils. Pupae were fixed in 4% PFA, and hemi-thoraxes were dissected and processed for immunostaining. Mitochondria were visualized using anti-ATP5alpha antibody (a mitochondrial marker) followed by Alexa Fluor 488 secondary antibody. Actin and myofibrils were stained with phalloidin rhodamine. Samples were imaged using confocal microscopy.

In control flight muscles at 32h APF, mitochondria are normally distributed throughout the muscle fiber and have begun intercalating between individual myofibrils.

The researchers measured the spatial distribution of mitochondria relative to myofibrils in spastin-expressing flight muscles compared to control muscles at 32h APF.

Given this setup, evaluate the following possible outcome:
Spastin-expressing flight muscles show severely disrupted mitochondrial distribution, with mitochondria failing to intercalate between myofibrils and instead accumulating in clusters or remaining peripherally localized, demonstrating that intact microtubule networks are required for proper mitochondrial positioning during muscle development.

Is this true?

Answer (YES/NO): YES